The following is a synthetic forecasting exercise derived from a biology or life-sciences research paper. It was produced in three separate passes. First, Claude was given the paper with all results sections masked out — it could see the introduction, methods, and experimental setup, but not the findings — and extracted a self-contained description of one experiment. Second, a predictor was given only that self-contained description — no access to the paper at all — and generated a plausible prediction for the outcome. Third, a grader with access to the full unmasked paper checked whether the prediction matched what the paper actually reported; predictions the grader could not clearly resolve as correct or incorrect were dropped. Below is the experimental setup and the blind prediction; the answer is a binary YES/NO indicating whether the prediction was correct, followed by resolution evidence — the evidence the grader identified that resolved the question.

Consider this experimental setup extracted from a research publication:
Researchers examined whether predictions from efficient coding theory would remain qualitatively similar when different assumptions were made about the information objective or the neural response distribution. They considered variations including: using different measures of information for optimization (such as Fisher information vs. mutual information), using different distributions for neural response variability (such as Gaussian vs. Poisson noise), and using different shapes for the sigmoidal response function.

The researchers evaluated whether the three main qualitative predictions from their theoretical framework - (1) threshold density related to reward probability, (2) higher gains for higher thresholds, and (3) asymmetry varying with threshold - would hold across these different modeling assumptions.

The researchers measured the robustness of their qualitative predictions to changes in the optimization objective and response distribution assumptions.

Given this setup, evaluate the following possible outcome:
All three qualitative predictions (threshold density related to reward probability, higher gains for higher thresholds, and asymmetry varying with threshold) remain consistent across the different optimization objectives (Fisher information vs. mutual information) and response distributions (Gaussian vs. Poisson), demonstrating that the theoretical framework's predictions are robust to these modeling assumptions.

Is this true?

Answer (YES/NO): YES